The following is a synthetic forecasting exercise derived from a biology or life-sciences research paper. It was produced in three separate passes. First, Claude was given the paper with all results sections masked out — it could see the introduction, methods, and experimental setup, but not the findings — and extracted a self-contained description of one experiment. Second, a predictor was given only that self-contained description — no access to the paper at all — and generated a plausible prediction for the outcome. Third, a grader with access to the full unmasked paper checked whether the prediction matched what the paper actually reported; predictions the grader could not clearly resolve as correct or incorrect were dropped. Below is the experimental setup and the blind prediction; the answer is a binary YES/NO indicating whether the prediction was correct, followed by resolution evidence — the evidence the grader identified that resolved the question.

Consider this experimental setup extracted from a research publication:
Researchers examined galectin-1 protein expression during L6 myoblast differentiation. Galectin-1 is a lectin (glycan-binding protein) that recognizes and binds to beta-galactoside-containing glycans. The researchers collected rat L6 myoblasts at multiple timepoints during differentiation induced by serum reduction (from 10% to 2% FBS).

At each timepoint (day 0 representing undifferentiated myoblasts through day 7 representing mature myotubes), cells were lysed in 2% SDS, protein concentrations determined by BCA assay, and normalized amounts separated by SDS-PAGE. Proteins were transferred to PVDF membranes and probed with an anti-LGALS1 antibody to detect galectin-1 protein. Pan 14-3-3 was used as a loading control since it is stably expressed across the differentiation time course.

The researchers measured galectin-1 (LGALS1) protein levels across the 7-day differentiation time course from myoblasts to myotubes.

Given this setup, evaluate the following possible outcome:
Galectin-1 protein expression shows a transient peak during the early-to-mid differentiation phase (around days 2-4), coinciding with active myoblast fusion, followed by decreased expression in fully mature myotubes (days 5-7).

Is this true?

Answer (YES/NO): NO